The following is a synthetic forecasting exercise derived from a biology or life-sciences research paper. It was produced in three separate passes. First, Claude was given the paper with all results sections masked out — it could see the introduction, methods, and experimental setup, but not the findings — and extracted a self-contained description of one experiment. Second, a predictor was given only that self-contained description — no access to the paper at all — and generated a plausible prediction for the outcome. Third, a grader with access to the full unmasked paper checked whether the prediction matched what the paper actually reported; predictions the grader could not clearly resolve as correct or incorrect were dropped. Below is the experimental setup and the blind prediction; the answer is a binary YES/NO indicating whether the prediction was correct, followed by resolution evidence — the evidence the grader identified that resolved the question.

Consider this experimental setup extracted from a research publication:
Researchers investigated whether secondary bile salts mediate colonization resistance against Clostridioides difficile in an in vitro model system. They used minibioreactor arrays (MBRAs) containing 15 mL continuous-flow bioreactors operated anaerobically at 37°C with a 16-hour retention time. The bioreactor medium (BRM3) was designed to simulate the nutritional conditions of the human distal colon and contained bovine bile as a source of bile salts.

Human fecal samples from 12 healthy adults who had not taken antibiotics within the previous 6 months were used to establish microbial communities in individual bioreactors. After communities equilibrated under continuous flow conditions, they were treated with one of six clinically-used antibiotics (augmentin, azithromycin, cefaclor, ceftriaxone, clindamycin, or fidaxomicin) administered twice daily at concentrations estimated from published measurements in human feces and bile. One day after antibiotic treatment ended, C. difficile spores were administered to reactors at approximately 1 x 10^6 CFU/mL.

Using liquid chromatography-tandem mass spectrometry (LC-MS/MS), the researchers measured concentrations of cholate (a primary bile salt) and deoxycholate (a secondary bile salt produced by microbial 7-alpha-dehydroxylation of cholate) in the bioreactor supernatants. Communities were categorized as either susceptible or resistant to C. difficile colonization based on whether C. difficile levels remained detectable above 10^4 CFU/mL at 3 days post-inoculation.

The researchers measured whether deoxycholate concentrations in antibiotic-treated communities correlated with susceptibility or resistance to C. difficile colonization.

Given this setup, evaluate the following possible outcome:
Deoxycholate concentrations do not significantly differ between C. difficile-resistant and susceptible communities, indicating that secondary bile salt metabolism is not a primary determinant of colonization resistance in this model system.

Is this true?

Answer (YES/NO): YES